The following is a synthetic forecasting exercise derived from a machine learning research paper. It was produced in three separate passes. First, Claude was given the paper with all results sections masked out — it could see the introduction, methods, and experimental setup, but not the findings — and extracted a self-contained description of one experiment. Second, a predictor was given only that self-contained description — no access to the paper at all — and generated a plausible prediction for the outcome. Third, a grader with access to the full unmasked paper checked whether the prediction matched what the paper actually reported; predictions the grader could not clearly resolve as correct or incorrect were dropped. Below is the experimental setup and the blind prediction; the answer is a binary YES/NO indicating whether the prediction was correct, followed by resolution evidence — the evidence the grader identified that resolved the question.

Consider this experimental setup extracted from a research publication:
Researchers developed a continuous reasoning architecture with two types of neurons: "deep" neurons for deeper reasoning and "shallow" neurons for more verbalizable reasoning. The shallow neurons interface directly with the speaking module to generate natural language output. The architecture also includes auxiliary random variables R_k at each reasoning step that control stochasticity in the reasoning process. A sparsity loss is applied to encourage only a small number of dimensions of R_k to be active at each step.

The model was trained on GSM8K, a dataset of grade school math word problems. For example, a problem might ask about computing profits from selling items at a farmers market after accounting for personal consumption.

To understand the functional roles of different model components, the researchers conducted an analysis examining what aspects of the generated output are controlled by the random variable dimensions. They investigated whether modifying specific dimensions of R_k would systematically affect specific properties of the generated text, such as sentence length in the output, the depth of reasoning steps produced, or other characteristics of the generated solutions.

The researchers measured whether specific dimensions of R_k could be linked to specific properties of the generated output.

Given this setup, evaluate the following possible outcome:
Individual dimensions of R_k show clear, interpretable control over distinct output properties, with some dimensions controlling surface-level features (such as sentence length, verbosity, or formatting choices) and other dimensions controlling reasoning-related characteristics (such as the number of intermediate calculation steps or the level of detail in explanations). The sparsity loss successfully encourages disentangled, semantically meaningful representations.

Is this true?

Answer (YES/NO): YES